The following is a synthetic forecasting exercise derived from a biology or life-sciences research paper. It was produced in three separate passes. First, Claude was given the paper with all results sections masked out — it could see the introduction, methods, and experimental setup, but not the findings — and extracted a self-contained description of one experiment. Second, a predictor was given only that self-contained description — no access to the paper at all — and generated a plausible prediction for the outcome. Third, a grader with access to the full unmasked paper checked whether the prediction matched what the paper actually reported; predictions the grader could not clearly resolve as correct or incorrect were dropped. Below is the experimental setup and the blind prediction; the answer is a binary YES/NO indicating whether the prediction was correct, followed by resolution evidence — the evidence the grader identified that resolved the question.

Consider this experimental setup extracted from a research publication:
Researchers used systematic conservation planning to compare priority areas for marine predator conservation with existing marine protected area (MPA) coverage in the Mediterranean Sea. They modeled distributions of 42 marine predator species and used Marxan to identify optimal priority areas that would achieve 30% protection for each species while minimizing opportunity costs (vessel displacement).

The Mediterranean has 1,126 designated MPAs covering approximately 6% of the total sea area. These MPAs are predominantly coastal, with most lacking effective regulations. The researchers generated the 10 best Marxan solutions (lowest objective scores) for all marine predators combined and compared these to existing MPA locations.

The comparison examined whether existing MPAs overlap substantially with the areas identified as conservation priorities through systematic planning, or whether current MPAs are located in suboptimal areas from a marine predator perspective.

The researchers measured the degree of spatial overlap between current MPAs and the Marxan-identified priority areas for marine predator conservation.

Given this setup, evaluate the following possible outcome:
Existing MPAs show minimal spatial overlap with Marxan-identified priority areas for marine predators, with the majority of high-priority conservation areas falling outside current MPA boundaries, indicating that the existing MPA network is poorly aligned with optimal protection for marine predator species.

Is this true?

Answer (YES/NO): YES